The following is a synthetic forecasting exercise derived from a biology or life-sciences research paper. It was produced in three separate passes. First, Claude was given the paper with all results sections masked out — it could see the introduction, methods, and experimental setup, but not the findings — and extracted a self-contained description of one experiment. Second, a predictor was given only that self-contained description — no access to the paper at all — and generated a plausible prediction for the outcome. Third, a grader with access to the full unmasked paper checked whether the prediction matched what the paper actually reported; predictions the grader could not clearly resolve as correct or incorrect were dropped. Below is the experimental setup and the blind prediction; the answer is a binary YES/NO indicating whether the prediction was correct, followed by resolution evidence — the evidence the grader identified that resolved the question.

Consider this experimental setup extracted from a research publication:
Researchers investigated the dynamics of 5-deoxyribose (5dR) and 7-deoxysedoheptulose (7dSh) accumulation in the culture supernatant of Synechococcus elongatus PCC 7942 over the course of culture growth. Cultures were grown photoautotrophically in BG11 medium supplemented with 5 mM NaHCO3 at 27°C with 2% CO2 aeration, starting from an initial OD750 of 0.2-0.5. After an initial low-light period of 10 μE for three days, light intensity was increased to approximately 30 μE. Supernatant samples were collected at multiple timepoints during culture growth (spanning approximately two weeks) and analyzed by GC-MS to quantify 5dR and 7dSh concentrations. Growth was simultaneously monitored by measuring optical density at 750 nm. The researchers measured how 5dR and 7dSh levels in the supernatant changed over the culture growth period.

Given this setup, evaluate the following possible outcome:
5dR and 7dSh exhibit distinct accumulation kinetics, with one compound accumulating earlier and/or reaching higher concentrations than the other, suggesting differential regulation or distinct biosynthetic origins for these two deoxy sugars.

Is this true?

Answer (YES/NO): YES